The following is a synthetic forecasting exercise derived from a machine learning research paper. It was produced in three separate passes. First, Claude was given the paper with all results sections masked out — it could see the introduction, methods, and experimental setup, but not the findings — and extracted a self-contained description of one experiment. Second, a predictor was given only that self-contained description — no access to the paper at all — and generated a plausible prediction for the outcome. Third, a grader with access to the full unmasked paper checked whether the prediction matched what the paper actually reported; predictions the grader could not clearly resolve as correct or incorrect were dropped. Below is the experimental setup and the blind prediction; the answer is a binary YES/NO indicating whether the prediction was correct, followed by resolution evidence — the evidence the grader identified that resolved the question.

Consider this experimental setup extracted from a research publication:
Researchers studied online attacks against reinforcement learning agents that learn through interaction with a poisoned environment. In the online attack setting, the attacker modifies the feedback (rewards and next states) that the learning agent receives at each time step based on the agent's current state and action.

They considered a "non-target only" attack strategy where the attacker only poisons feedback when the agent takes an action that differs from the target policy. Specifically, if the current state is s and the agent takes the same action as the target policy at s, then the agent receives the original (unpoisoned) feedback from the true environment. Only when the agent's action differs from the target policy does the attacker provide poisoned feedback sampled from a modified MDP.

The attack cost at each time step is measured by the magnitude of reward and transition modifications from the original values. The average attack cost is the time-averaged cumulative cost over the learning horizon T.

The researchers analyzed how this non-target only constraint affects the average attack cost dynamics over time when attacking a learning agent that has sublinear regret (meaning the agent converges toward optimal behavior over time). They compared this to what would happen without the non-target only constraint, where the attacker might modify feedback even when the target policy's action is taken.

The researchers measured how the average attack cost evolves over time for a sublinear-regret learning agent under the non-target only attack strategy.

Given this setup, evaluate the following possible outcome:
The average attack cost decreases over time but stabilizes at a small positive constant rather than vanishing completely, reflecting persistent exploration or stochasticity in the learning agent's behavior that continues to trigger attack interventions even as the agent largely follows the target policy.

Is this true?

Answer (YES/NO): NO